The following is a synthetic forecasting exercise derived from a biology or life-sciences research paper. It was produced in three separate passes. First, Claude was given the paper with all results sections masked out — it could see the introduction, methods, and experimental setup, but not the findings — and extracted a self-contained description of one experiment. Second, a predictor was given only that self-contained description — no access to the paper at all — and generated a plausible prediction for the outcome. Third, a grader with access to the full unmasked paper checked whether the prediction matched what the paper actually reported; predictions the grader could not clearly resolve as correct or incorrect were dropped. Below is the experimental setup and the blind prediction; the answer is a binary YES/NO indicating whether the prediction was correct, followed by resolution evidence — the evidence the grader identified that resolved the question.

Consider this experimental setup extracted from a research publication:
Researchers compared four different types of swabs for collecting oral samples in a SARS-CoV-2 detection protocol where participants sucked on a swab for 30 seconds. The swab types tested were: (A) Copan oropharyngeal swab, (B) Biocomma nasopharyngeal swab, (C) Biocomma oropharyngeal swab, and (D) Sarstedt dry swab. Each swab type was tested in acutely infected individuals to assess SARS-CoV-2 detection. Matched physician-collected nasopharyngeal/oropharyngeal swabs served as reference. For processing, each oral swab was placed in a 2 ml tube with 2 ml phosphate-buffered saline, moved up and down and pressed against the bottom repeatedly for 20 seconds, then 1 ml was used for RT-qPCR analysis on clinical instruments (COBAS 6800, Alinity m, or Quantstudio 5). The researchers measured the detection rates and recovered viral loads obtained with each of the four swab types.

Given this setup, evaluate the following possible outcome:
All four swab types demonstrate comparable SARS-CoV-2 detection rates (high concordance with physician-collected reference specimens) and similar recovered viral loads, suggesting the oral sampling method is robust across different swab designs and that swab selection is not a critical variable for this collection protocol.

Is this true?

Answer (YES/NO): YES